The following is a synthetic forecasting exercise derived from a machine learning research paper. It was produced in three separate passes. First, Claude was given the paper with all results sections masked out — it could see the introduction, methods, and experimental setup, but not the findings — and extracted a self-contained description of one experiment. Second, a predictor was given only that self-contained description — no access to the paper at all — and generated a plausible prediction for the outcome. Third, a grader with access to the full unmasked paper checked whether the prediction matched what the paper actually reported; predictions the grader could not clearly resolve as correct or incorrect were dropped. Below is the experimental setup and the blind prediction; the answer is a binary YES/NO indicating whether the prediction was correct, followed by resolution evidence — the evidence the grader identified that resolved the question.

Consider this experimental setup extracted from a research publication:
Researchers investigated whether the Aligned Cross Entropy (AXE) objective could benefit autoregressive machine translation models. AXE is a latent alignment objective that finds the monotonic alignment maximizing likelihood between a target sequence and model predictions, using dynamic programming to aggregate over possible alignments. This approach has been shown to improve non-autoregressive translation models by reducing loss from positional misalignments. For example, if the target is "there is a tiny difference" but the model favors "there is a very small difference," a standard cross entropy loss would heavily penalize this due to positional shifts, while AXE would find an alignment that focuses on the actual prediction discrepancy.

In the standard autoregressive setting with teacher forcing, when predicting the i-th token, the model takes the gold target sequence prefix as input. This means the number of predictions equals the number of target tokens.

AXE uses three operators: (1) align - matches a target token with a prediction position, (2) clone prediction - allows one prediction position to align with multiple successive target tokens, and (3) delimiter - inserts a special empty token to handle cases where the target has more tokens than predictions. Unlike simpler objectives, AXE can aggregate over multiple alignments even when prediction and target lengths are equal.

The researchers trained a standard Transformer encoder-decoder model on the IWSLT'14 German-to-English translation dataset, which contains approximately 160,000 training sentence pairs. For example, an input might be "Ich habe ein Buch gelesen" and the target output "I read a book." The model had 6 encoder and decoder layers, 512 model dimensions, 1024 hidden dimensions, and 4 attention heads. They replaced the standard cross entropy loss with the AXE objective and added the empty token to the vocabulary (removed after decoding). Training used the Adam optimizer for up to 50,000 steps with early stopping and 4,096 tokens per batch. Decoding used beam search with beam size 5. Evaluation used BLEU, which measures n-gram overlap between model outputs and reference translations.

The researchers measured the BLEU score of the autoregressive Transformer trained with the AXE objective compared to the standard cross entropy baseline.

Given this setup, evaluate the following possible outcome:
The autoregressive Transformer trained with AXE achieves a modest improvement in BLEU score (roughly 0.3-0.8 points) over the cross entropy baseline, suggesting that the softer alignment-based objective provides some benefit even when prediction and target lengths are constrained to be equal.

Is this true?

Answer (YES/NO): NO